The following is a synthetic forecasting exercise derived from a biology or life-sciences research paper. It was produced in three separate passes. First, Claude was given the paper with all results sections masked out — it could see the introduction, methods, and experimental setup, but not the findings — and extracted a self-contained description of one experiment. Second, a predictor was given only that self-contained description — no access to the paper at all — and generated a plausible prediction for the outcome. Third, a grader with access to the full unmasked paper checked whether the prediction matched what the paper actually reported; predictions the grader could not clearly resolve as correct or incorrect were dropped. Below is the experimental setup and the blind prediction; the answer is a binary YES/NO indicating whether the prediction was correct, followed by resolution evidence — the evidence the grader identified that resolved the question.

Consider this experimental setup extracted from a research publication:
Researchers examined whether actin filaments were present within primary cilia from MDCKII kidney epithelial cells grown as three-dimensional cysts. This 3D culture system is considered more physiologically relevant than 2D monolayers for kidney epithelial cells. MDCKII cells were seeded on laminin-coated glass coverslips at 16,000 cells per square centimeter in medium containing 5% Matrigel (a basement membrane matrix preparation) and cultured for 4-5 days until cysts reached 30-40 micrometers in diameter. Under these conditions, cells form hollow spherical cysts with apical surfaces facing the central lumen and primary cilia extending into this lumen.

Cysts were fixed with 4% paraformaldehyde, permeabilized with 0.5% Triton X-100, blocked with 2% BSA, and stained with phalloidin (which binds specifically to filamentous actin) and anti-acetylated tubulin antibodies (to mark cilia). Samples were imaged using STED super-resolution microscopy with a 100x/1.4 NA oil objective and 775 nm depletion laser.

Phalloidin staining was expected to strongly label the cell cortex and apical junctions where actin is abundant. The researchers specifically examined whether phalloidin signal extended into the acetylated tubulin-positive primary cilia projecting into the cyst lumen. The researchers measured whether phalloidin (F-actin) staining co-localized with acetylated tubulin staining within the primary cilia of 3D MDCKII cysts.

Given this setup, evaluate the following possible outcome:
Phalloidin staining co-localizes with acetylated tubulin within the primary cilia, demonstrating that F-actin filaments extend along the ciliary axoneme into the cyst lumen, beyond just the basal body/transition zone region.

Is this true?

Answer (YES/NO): YES